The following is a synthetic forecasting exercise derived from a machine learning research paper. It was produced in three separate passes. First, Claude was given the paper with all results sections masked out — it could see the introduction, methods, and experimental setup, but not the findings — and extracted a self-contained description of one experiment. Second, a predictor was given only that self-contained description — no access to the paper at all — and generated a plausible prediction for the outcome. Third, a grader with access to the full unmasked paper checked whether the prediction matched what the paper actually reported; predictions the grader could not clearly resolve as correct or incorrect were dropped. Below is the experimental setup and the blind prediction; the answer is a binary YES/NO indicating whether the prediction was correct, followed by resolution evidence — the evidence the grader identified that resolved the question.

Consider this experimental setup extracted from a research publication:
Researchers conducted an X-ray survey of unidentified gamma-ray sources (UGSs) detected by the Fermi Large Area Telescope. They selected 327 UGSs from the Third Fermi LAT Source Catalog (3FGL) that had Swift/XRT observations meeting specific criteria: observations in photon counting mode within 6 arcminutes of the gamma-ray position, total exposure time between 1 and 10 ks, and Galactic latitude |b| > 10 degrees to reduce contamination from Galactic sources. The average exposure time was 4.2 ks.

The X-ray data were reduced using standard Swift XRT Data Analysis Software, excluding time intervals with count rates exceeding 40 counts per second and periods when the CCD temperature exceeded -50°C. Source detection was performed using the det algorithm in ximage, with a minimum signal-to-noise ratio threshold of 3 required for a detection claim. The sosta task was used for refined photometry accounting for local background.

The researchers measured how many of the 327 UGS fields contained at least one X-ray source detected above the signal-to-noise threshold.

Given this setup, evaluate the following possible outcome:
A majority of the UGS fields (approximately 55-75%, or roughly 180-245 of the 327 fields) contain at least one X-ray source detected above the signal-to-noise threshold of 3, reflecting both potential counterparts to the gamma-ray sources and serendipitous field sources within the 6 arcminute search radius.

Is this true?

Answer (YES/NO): YES